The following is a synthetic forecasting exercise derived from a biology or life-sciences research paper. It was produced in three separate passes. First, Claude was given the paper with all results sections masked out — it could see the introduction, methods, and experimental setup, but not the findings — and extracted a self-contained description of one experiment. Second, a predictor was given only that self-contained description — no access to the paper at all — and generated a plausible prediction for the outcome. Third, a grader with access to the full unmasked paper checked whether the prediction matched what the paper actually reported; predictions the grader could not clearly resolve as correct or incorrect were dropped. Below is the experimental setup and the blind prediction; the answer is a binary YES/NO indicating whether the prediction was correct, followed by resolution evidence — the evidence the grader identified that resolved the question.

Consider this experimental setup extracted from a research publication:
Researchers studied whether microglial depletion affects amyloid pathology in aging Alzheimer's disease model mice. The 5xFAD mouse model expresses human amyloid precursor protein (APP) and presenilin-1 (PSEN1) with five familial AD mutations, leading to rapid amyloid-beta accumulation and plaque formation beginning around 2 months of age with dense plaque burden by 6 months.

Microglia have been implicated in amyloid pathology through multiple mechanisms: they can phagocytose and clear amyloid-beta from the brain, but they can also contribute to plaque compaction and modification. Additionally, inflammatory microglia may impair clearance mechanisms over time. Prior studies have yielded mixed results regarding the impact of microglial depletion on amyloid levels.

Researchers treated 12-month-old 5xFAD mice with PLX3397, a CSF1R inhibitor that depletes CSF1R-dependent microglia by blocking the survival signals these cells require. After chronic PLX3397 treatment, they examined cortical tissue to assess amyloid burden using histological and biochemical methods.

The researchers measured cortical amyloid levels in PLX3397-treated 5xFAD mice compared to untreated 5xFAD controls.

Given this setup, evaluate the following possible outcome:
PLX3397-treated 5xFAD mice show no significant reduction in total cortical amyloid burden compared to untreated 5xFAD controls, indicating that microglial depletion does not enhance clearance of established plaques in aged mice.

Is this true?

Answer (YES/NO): YES